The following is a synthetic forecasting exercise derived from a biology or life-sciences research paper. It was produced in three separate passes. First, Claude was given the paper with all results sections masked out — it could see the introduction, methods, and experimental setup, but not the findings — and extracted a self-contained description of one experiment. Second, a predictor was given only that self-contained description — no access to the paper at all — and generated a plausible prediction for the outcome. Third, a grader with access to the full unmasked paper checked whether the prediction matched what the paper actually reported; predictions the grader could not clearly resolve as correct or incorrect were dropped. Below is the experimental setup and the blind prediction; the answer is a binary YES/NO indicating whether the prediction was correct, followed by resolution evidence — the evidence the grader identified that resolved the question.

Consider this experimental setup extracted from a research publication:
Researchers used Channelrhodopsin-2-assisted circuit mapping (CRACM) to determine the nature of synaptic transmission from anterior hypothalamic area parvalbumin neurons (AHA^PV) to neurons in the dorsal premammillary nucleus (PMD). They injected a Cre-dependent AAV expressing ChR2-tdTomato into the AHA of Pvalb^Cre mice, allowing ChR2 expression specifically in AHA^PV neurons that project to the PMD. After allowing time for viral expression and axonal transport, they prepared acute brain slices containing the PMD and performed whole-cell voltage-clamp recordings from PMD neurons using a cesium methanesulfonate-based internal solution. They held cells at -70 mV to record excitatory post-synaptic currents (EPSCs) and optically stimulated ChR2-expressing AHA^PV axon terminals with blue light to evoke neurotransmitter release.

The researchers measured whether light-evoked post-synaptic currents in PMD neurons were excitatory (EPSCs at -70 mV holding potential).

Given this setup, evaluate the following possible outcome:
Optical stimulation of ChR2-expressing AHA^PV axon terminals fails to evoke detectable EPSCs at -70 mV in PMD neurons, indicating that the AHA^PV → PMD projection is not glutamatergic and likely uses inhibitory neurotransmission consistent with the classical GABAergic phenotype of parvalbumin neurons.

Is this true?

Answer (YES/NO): NO